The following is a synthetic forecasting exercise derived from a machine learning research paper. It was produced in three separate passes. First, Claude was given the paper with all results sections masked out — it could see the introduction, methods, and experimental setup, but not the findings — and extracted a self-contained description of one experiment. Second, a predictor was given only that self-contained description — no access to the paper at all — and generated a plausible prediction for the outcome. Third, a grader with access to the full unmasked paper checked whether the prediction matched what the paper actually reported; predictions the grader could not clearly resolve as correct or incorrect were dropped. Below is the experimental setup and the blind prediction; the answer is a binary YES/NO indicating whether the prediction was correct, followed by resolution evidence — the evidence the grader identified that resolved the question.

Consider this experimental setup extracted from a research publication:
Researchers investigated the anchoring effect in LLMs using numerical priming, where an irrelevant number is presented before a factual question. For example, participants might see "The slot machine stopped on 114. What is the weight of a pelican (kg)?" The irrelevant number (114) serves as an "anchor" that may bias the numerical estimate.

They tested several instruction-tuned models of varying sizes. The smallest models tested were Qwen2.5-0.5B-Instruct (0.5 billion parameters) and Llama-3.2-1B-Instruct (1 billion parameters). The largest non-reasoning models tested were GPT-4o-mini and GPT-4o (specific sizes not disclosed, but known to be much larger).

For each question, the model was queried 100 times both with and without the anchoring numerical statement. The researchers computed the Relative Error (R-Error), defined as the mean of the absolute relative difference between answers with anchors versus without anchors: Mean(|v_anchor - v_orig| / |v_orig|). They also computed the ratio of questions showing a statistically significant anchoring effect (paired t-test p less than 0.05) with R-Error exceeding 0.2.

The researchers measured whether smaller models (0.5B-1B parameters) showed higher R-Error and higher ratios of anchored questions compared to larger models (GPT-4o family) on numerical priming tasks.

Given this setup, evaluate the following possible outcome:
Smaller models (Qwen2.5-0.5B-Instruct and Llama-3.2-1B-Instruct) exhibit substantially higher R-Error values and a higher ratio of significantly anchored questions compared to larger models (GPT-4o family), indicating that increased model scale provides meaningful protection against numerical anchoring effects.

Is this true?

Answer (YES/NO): YES